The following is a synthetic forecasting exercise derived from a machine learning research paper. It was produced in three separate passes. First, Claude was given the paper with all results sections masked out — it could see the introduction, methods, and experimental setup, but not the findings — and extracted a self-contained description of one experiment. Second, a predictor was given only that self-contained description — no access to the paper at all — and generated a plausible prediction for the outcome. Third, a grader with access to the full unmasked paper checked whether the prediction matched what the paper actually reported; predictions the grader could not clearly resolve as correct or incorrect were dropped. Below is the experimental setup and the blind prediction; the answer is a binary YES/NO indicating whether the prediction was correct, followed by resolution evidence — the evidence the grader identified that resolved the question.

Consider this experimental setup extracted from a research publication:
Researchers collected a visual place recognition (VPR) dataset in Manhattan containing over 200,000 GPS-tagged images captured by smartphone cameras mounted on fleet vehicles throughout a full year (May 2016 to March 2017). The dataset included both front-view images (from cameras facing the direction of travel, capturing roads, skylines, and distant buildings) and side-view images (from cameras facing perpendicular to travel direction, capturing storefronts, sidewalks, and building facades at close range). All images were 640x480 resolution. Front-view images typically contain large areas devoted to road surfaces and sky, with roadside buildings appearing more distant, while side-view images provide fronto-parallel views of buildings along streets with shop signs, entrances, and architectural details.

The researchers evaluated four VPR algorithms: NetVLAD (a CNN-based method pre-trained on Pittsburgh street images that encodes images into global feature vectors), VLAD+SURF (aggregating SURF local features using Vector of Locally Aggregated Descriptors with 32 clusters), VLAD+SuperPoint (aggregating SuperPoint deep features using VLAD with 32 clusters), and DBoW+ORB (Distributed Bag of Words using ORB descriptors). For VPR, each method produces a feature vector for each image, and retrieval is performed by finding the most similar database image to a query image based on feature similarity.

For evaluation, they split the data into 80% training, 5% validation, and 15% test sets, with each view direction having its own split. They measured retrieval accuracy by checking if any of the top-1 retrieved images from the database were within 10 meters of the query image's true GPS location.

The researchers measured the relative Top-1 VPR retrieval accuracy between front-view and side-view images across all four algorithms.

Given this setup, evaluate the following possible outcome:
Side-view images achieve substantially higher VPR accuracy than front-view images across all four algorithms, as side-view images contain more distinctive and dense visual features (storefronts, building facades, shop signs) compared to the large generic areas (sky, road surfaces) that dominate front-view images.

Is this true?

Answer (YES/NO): NO